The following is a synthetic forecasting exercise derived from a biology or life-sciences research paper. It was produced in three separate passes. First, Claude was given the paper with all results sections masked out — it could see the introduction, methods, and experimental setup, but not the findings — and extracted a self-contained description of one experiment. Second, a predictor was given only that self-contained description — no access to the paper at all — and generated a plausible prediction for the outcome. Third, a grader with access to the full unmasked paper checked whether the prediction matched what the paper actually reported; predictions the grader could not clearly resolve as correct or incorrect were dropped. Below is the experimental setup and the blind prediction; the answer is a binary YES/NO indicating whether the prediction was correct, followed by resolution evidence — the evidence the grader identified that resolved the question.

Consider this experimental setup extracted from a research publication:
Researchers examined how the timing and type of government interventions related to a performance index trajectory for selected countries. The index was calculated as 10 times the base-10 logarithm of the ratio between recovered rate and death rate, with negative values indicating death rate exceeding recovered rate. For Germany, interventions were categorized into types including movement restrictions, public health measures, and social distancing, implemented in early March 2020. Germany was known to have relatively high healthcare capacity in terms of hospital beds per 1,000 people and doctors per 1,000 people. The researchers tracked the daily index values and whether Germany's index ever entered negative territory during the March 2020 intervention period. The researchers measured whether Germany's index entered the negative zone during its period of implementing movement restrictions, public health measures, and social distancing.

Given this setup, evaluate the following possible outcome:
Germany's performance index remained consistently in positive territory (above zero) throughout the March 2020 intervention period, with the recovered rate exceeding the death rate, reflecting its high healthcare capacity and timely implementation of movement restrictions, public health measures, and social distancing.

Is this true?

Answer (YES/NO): YES